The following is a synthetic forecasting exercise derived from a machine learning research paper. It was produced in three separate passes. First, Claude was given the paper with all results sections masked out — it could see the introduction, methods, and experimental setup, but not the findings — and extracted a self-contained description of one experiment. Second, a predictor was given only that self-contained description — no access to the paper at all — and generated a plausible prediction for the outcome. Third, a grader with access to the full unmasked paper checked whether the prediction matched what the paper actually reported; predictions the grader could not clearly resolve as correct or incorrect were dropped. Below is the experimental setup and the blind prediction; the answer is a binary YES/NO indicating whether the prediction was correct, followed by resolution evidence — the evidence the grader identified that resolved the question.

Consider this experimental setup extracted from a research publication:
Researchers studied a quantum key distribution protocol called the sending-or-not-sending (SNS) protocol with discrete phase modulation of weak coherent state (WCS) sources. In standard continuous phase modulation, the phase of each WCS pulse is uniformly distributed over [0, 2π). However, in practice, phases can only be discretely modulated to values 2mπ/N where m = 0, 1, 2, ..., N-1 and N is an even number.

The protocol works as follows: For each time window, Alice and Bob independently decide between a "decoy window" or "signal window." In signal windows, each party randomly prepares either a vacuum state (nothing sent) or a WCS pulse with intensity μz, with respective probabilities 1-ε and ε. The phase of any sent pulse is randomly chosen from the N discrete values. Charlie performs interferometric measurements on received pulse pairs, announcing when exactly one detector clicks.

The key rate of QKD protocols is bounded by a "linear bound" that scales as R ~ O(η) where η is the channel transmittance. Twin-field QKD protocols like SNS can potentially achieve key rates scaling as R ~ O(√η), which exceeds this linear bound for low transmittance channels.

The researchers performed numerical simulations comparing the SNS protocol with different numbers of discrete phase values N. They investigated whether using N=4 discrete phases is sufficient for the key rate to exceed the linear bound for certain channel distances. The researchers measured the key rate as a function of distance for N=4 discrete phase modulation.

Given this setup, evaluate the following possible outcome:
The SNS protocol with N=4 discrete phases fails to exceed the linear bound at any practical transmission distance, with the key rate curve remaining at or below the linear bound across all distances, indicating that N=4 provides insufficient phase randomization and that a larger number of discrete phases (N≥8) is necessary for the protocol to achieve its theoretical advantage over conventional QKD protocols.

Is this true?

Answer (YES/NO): NO